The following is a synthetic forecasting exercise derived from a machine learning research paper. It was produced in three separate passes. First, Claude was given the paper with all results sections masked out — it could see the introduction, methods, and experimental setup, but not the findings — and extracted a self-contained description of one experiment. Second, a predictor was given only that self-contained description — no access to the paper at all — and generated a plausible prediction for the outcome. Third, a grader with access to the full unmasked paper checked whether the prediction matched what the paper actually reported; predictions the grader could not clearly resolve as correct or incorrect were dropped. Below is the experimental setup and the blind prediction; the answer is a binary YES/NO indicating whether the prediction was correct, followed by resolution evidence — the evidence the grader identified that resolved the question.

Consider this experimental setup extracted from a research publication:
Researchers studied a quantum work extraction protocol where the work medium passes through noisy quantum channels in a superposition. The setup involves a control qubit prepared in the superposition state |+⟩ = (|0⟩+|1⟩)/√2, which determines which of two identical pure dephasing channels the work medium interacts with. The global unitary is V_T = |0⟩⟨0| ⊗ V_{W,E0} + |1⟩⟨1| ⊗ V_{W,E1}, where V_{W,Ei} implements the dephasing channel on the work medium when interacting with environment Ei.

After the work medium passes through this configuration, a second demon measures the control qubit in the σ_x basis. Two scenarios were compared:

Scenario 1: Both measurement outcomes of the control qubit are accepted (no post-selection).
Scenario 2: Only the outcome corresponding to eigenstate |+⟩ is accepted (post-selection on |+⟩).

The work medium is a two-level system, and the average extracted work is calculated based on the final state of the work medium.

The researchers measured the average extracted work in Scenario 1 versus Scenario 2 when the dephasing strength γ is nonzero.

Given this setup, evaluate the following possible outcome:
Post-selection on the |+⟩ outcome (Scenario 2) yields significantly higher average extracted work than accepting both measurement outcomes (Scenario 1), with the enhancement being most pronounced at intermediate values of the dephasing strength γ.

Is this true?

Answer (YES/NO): NO